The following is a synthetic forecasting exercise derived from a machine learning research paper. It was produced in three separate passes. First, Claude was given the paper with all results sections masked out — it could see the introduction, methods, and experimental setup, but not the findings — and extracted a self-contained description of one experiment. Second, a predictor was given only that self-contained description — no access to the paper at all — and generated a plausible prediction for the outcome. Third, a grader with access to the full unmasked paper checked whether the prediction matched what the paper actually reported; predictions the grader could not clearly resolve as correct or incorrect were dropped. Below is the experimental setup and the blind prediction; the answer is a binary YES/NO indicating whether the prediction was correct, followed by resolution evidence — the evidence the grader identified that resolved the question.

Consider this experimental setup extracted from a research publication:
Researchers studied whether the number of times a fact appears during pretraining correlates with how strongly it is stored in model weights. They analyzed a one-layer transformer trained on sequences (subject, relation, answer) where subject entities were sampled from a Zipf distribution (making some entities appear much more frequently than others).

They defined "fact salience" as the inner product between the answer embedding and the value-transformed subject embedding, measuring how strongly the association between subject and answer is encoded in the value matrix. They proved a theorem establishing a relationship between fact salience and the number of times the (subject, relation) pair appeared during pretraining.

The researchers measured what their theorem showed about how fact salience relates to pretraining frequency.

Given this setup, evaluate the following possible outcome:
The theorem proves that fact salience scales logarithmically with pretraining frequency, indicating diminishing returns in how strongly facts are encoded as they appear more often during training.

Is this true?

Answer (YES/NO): NO